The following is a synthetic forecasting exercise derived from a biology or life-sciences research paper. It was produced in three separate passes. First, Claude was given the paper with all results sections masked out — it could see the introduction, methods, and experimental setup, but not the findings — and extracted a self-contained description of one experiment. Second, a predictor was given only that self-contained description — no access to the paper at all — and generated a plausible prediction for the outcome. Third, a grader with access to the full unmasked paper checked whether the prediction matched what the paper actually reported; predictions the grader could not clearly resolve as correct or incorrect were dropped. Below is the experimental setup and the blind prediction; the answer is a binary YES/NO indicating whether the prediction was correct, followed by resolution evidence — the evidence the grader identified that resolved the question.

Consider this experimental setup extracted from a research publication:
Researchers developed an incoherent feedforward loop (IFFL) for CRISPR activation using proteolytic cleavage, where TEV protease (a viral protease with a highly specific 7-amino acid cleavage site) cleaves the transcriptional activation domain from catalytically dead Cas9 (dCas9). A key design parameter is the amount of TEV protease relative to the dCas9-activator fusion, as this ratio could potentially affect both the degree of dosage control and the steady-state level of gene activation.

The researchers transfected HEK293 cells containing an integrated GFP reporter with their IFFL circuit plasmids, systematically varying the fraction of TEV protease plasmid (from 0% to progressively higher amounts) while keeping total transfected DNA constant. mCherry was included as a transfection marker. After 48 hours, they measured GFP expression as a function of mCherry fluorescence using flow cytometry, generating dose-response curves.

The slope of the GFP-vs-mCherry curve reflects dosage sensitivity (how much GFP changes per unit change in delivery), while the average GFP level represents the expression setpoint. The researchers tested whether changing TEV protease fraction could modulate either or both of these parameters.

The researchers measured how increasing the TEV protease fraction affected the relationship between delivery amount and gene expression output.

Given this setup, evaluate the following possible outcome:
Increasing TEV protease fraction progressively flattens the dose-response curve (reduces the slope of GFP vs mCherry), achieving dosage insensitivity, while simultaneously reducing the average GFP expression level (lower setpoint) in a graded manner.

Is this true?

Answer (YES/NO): YES